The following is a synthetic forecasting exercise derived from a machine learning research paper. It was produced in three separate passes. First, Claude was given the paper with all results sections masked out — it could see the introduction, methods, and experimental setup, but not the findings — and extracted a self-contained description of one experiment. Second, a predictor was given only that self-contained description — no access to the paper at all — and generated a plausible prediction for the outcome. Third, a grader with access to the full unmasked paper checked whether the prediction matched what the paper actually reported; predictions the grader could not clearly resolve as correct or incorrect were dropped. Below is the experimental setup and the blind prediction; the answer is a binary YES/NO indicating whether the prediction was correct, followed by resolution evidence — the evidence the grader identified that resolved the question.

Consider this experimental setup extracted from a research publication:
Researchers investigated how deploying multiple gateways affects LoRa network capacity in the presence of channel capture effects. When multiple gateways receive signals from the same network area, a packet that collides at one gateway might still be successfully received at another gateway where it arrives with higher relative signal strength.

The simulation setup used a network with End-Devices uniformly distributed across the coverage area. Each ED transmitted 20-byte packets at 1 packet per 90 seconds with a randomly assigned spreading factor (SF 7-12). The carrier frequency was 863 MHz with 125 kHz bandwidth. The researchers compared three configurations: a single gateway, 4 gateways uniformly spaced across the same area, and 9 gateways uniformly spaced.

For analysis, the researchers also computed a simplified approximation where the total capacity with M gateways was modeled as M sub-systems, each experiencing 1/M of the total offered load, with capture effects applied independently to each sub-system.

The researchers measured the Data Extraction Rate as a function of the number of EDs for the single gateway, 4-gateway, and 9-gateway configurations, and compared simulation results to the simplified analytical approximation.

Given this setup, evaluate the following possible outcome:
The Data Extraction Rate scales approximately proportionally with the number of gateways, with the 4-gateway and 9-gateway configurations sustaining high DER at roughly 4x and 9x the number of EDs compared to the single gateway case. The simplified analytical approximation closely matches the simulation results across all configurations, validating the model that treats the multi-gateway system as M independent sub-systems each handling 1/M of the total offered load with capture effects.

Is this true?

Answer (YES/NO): NO